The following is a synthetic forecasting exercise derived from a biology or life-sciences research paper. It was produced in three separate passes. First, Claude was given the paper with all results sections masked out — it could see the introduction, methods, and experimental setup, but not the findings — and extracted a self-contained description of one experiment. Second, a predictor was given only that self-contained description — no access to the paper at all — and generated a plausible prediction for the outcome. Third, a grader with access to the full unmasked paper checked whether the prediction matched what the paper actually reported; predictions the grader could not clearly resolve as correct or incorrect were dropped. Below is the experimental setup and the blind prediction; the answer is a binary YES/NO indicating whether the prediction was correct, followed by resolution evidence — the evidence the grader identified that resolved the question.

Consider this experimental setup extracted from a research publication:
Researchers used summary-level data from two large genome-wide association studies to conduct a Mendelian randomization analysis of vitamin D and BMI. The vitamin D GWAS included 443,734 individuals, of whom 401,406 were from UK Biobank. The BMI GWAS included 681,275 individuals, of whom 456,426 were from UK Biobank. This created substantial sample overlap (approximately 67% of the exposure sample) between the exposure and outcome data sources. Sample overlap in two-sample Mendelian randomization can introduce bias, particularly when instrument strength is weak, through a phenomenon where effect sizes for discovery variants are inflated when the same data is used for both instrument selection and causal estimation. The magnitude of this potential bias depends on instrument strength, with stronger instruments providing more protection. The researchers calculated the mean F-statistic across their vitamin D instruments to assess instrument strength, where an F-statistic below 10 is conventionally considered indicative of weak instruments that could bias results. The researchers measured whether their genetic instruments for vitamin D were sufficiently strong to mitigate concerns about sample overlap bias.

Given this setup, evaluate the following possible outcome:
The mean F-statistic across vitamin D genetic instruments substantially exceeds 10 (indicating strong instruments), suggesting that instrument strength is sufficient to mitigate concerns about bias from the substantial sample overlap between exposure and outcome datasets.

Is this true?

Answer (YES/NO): YES